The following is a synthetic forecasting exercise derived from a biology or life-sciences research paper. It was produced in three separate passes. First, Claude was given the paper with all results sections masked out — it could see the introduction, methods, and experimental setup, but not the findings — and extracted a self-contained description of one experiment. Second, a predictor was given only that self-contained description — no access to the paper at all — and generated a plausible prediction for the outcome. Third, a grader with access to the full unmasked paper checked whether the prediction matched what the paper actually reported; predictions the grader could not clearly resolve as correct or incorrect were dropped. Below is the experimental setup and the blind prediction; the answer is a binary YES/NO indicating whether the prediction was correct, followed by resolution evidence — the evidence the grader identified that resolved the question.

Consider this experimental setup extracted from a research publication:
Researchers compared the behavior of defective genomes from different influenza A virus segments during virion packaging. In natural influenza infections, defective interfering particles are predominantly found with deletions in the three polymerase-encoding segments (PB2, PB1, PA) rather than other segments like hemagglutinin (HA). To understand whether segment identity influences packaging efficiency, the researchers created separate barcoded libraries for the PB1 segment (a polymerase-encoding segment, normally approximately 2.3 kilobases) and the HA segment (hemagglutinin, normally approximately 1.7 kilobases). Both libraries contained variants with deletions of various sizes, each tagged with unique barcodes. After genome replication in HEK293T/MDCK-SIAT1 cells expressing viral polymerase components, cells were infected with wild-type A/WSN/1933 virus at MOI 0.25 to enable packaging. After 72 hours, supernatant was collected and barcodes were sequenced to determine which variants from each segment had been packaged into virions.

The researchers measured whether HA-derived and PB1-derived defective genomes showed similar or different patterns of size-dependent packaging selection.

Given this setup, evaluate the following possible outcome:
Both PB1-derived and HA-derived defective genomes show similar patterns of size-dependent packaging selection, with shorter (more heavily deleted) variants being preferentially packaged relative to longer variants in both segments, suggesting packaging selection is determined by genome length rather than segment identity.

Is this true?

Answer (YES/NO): NO